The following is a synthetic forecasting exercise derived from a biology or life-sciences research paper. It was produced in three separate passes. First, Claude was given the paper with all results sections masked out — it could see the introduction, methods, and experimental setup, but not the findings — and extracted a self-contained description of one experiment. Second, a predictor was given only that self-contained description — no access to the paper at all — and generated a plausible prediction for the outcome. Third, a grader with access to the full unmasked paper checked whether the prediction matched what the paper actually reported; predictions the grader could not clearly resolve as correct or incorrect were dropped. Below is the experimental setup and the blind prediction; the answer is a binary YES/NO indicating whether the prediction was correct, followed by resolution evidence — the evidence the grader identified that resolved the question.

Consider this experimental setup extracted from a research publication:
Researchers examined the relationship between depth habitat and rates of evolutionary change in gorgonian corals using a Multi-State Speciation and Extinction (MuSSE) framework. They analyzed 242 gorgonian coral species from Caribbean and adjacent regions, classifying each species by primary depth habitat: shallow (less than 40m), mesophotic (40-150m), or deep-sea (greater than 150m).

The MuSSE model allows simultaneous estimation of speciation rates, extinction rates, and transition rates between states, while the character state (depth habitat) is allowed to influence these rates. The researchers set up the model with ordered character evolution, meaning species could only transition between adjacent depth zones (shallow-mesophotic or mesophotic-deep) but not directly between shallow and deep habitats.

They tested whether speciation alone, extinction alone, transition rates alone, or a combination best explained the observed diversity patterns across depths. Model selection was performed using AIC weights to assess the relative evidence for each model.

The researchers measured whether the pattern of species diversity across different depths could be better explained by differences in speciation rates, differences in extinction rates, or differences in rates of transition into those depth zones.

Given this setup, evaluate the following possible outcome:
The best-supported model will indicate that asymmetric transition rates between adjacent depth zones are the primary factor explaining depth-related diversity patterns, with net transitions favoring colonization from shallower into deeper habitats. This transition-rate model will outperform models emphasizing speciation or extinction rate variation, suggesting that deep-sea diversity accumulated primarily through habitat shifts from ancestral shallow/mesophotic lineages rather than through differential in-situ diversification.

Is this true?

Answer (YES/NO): NO